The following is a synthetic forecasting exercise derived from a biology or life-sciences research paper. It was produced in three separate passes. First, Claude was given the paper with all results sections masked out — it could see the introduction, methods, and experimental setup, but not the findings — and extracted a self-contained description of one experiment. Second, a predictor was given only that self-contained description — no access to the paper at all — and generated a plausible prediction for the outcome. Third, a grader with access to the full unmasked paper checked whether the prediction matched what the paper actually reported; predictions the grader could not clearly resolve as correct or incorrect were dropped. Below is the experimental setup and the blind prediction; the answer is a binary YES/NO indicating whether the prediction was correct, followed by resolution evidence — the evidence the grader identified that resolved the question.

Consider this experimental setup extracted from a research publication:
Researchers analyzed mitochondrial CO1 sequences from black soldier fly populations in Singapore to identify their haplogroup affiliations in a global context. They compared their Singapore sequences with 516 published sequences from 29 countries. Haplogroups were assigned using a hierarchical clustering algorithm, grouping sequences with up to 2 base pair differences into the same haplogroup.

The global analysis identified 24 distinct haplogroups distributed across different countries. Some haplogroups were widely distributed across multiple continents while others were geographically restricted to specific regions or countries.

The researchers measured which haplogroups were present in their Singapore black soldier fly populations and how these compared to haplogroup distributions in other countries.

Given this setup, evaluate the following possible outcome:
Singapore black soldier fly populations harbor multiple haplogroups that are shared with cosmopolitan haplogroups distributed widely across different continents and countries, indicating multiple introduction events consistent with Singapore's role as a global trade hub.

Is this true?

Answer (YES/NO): YES